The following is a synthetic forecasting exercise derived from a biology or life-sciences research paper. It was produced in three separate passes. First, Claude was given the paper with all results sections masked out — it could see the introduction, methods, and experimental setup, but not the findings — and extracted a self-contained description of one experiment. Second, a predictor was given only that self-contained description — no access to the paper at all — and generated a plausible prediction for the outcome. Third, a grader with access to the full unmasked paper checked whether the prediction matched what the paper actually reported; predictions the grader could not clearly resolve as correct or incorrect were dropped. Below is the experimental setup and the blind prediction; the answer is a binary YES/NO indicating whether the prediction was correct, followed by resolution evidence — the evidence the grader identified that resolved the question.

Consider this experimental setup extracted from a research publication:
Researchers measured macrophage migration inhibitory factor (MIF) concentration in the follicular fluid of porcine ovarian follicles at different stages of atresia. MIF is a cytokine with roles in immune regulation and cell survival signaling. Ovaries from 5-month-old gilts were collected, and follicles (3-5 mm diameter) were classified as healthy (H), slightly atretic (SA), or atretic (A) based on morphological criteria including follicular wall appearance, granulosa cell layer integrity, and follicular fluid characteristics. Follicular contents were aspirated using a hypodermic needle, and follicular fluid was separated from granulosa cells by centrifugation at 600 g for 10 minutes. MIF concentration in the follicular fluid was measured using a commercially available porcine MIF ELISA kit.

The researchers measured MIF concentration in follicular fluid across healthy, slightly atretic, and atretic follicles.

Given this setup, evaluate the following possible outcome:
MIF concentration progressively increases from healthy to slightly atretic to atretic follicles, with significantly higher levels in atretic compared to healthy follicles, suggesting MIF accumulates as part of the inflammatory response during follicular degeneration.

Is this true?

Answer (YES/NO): NO